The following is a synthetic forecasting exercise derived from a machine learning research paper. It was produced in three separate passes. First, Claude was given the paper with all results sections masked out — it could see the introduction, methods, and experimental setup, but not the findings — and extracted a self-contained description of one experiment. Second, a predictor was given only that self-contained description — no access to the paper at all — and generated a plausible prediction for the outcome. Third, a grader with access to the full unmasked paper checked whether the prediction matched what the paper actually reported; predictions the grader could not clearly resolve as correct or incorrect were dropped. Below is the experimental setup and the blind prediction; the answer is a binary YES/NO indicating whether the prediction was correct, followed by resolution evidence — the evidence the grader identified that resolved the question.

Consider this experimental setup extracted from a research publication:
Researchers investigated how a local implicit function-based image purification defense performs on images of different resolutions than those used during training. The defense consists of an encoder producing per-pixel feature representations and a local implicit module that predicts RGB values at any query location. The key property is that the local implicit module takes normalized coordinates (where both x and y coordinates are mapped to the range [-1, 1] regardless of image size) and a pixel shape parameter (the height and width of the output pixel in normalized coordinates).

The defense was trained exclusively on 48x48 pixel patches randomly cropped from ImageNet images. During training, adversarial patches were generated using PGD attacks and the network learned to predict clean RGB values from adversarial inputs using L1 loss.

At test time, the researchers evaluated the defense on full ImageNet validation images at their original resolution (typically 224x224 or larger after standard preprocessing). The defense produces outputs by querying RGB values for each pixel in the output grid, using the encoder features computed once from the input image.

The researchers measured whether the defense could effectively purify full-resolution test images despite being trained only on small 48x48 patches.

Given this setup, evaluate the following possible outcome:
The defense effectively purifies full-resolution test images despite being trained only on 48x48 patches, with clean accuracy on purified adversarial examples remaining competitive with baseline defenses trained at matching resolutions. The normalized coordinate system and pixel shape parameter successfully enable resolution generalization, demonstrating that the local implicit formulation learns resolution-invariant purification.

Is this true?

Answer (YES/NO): YES